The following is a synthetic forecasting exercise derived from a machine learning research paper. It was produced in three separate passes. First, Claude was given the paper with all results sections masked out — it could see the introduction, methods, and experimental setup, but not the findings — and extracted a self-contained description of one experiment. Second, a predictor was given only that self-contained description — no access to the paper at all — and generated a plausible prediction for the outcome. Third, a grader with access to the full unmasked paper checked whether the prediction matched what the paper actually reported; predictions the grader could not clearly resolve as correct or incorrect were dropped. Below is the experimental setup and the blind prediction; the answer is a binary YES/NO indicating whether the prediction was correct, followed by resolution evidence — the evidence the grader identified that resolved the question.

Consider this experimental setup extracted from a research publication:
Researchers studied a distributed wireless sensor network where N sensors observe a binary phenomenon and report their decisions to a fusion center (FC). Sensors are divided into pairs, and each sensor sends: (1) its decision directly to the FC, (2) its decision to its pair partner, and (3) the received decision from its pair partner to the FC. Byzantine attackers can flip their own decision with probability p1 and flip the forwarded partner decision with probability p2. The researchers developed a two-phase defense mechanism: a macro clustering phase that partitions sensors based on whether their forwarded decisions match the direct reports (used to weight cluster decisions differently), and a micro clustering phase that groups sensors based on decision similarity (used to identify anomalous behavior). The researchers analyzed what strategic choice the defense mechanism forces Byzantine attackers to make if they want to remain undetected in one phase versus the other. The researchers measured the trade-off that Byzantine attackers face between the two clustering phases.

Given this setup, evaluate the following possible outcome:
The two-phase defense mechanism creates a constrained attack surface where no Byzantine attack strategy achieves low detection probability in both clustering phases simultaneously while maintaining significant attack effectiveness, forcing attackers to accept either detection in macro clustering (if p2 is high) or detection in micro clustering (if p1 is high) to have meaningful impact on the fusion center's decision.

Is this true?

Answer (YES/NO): YES